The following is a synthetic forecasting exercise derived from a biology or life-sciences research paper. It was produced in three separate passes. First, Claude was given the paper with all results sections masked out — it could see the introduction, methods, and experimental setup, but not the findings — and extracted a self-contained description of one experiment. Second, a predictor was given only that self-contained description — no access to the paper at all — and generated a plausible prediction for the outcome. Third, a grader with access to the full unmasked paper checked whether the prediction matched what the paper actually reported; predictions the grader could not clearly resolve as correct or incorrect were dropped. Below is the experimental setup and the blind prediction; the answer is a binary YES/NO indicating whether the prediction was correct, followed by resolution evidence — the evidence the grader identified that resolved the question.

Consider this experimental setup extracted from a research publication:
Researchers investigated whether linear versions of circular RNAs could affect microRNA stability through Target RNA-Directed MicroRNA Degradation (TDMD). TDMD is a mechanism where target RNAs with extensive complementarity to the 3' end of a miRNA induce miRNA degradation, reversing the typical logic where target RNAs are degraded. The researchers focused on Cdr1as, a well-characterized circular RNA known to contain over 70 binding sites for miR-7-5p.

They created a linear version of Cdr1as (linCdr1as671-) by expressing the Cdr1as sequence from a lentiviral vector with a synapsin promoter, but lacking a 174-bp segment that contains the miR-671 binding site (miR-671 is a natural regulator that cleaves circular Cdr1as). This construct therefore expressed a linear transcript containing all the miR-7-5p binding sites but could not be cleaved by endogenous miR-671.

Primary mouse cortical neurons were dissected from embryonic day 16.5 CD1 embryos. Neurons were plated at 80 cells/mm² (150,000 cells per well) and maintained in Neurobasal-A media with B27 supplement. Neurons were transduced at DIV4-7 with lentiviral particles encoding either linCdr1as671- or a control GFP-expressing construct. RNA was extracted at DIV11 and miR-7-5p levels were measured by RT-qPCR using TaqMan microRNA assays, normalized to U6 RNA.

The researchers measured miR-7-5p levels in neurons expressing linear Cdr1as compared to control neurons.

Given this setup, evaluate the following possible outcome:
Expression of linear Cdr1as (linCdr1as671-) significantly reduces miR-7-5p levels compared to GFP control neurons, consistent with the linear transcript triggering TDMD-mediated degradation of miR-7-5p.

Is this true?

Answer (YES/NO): YES